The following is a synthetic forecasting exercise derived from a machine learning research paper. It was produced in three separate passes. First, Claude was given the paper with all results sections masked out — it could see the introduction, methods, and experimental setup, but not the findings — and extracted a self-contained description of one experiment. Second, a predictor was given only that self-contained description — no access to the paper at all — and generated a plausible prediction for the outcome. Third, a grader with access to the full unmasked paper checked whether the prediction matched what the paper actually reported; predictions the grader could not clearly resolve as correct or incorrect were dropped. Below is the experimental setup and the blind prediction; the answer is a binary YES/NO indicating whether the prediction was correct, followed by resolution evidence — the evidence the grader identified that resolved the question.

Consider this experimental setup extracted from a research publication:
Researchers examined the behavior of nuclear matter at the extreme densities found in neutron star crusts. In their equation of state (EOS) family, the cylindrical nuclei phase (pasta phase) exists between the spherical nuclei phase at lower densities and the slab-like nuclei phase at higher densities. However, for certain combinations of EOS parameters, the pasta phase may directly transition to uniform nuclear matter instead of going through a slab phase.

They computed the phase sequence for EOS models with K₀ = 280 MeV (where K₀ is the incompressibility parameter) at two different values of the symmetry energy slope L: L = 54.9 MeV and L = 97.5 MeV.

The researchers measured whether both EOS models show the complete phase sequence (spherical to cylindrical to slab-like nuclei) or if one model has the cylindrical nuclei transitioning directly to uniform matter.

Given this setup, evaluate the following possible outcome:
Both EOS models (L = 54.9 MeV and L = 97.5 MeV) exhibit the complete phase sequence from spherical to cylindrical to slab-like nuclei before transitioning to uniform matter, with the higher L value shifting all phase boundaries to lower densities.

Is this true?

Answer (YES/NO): NO